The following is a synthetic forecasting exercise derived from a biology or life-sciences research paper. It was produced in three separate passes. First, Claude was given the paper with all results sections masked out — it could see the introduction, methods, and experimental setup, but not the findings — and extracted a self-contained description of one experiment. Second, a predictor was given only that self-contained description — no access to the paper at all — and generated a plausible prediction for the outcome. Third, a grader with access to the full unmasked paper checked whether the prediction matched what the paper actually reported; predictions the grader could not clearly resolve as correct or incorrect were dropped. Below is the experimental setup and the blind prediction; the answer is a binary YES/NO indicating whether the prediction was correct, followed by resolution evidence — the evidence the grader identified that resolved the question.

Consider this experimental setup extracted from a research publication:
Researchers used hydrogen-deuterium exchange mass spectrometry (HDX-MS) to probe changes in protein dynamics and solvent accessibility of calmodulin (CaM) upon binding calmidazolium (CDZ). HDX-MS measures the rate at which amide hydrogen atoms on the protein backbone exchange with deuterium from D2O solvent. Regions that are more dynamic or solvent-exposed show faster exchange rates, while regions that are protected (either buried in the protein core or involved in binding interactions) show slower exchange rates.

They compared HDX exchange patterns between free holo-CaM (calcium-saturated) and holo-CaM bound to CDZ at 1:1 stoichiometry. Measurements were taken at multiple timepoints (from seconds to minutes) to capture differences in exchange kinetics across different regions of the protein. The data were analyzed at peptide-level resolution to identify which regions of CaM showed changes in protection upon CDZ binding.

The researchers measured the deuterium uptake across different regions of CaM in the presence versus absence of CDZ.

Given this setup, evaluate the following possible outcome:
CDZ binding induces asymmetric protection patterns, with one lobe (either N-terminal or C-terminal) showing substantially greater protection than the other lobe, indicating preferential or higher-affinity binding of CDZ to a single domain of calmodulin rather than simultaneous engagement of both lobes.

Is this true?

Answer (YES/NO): NO